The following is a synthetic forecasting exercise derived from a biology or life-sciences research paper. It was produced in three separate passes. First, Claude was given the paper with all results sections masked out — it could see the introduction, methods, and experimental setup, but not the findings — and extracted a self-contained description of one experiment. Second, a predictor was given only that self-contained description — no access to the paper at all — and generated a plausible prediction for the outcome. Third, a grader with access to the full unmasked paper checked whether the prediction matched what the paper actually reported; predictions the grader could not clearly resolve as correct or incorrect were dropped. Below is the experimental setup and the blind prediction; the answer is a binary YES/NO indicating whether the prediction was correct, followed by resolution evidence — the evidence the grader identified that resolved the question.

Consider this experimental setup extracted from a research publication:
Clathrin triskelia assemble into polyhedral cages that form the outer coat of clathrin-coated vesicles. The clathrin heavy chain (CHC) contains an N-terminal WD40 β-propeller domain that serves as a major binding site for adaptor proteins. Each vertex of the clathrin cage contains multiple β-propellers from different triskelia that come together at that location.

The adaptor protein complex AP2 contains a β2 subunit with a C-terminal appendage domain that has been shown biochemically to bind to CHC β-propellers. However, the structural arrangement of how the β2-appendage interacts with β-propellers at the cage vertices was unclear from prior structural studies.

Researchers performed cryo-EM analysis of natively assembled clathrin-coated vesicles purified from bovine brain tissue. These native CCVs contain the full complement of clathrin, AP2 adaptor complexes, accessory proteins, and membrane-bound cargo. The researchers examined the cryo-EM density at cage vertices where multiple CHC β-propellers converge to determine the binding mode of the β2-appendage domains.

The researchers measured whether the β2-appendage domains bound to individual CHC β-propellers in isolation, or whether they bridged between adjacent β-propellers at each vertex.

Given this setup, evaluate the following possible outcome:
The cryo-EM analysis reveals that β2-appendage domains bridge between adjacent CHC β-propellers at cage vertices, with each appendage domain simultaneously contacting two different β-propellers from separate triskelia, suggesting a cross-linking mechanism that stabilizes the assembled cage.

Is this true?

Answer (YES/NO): YES